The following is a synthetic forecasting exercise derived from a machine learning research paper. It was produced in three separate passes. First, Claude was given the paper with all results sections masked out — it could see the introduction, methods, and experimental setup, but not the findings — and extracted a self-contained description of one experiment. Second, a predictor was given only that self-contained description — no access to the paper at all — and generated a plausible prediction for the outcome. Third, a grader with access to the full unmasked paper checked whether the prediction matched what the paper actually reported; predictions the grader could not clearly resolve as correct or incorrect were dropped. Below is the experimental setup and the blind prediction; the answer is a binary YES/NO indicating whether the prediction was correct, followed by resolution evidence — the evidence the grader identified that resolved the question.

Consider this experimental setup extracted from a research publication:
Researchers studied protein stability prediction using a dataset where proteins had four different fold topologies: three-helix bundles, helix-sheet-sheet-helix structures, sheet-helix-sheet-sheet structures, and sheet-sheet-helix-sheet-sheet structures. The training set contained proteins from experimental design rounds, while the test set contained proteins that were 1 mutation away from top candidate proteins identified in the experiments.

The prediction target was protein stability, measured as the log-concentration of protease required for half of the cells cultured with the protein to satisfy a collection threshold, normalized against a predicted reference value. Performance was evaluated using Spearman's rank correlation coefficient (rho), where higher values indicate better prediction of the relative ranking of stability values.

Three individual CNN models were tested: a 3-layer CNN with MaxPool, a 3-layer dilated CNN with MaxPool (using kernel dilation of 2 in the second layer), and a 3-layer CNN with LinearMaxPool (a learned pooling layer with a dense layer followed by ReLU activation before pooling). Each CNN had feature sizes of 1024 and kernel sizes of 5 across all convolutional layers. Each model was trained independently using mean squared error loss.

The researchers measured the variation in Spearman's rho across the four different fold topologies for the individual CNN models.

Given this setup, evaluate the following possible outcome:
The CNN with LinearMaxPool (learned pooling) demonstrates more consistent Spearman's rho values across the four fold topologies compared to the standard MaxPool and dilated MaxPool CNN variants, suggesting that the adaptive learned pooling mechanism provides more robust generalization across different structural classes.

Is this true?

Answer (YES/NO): YES